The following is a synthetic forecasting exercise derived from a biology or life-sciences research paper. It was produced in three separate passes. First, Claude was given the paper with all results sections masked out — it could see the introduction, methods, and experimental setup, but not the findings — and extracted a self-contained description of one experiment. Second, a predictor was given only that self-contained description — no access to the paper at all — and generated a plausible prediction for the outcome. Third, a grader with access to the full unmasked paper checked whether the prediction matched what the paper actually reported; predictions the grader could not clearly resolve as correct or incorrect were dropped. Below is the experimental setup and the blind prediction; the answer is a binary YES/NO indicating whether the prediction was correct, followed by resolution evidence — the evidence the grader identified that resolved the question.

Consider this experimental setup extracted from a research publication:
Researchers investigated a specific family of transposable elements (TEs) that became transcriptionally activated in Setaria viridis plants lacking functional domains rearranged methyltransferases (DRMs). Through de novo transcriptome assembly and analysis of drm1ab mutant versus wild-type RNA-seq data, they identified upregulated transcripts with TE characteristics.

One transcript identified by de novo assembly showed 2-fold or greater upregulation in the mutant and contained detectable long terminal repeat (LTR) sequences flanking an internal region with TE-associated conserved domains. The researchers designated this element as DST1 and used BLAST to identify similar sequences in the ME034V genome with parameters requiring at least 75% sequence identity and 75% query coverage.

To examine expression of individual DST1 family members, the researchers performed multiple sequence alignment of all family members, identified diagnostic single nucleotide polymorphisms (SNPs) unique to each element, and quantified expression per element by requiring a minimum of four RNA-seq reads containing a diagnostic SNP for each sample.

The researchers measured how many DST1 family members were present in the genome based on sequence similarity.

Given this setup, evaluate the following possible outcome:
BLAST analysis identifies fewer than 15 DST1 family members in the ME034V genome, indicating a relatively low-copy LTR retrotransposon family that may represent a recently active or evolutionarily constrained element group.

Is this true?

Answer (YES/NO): NO